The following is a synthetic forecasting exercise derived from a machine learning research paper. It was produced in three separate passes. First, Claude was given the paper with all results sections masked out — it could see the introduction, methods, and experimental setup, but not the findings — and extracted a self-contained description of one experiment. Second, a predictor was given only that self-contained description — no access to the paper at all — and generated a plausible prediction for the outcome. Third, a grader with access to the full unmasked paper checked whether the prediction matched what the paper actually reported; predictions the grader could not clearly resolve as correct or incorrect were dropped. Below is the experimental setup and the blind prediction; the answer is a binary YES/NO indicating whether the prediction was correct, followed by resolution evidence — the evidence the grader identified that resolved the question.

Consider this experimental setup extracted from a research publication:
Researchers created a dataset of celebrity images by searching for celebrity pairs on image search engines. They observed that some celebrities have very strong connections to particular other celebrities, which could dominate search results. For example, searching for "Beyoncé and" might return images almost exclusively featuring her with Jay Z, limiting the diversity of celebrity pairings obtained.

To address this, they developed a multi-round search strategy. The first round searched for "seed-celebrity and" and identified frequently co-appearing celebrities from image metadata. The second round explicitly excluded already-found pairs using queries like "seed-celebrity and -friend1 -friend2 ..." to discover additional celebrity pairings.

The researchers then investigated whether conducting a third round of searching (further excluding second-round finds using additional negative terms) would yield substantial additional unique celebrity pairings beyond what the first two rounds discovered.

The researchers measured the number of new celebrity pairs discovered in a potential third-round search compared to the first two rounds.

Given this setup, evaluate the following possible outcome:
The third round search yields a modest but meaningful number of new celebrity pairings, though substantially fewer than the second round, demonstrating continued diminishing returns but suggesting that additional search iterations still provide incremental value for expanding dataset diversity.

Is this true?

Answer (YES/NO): NO